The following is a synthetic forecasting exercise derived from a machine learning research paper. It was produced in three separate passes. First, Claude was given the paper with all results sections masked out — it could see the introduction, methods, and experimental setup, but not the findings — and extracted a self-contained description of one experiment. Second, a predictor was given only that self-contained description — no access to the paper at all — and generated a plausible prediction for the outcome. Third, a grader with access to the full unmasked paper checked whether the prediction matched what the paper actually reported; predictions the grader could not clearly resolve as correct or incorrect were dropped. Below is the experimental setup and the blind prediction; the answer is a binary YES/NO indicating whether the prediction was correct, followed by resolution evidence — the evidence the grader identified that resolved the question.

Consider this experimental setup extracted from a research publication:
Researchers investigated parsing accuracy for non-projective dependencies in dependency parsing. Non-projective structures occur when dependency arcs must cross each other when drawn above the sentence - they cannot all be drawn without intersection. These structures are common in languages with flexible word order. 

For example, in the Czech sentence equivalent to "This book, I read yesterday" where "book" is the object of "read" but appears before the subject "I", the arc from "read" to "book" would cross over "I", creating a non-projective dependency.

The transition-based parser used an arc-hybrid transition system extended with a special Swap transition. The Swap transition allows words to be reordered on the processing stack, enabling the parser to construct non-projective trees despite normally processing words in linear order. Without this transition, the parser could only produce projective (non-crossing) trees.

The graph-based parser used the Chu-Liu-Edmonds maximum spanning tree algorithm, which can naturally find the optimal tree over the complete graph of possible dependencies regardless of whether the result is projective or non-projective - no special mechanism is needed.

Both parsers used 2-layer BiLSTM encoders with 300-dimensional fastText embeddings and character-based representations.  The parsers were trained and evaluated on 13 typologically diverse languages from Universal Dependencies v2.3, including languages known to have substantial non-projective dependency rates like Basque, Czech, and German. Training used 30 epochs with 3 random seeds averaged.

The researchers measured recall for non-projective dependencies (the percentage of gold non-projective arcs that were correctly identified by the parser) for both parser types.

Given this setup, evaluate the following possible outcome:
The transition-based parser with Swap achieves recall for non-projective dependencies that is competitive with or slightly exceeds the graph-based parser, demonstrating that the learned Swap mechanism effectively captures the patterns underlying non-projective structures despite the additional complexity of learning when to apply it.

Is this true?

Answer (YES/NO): NO